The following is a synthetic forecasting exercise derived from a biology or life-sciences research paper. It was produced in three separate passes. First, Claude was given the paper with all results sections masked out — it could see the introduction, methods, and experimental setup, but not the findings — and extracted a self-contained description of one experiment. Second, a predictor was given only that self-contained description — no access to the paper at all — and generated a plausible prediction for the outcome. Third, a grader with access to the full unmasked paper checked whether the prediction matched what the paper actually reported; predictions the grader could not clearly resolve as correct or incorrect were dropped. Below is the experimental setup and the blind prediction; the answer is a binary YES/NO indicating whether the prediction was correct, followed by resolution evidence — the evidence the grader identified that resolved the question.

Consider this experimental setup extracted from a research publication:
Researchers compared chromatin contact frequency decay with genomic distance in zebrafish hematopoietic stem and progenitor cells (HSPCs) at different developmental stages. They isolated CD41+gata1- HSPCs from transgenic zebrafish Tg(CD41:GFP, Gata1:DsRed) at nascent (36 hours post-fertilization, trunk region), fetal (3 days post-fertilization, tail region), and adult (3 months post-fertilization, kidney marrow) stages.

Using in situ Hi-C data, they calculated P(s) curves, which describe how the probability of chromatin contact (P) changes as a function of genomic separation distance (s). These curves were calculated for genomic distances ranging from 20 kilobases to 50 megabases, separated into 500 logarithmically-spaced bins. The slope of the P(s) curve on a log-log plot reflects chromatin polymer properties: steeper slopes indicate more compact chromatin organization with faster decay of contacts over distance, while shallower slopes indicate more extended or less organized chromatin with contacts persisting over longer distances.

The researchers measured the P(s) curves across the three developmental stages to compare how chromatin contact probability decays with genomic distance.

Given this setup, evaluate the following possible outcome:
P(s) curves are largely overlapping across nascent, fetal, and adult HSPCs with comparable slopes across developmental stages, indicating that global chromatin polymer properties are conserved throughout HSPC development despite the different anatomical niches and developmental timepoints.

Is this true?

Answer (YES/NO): NO